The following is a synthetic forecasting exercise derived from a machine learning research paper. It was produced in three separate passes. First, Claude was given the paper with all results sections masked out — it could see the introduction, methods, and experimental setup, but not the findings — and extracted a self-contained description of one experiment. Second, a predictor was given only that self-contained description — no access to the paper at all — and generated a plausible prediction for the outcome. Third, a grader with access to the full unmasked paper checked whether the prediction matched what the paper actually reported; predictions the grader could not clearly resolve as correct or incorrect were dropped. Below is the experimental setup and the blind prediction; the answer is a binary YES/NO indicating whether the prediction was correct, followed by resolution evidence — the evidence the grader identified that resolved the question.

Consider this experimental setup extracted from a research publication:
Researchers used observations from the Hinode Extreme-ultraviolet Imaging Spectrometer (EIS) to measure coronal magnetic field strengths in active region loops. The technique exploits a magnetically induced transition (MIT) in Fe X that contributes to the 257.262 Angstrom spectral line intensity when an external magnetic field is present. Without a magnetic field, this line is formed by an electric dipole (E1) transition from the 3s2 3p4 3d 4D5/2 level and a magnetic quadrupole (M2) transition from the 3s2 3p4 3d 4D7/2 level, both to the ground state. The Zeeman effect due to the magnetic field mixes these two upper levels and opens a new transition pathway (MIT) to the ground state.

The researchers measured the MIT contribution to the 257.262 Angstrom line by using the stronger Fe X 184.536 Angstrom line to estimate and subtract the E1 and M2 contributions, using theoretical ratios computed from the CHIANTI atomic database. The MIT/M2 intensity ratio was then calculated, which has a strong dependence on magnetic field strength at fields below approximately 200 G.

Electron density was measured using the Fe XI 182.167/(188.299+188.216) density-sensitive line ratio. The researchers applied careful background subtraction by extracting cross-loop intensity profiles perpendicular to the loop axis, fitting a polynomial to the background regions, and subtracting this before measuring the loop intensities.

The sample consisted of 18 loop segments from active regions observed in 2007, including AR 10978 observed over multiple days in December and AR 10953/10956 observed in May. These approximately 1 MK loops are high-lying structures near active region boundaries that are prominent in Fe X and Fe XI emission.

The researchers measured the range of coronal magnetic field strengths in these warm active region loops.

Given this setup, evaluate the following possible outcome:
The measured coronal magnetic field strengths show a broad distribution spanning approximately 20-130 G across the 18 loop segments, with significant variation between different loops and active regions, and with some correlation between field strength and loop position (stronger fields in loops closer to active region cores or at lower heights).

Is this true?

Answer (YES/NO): NO